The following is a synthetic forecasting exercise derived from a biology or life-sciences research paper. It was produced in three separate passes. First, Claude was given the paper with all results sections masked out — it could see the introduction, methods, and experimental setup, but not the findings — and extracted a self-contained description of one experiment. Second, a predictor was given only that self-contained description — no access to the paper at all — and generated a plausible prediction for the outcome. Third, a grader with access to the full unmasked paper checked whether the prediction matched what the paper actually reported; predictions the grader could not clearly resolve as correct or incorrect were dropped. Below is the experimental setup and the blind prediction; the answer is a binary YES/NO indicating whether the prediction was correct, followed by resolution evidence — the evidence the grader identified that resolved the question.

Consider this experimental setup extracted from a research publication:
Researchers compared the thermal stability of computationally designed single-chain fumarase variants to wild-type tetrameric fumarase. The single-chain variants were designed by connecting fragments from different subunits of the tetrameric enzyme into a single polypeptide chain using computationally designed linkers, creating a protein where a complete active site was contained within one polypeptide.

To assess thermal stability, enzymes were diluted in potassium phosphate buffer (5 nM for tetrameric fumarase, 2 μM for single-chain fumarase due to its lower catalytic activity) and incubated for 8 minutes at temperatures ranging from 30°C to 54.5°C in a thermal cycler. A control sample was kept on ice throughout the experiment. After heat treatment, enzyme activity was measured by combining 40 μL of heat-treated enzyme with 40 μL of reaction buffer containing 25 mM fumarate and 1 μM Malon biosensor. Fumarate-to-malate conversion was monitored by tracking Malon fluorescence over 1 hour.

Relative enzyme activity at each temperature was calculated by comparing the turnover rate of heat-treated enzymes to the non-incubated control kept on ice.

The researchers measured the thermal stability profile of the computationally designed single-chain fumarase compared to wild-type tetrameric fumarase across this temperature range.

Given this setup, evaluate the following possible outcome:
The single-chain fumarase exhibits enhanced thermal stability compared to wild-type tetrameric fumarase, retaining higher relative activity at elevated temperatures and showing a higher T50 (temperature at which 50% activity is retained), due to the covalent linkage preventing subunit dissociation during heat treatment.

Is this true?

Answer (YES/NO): YES